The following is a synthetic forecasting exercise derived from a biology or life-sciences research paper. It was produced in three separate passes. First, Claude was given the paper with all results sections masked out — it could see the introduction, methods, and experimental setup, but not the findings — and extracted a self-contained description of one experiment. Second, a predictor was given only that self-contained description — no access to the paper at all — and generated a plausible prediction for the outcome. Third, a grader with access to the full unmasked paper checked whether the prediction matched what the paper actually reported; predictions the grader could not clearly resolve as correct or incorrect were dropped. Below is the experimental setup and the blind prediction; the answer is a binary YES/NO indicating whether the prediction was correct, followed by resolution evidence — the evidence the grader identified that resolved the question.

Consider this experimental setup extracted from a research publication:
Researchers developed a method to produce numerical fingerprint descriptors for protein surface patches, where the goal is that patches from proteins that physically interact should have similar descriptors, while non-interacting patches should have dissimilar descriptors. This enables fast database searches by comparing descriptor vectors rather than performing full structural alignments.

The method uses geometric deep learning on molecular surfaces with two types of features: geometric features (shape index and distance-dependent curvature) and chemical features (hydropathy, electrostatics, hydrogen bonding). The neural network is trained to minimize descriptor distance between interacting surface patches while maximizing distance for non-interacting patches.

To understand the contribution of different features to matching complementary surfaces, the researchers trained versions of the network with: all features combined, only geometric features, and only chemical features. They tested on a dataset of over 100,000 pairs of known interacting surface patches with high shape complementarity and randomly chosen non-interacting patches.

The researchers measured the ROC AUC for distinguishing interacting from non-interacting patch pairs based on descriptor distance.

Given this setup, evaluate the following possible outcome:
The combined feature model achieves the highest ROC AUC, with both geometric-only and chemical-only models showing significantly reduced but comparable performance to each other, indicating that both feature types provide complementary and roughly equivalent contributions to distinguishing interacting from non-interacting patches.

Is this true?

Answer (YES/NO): NO